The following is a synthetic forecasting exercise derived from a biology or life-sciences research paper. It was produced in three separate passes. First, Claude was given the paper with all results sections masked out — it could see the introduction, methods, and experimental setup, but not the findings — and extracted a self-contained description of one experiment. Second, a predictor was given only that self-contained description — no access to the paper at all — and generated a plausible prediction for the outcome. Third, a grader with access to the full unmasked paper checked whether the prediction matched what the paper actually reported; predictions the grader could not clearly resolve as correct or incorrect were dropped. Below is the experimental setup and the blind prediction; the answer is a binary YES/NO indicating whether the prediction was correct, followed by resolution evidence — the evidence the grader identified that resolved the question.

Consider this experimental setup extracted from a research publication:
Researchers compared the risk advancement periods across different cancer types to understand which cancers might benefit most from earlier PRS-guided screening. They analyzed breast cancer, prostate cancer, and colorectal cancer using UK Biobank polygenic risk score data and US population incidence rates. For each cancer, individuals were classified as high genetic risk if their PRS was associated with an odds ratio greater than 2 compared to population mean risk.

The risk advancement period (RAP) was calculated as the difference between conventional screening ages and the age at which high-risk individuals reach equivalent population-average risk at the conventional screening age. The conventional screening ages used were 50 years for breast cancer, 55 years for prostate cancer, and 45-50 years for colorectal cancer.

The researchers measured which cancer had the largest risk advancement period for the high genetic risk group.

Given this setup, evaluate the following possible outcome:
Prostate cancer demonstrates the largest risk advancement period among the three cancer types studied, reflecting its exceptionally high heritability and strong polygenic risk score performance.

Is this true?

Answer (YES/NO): NO